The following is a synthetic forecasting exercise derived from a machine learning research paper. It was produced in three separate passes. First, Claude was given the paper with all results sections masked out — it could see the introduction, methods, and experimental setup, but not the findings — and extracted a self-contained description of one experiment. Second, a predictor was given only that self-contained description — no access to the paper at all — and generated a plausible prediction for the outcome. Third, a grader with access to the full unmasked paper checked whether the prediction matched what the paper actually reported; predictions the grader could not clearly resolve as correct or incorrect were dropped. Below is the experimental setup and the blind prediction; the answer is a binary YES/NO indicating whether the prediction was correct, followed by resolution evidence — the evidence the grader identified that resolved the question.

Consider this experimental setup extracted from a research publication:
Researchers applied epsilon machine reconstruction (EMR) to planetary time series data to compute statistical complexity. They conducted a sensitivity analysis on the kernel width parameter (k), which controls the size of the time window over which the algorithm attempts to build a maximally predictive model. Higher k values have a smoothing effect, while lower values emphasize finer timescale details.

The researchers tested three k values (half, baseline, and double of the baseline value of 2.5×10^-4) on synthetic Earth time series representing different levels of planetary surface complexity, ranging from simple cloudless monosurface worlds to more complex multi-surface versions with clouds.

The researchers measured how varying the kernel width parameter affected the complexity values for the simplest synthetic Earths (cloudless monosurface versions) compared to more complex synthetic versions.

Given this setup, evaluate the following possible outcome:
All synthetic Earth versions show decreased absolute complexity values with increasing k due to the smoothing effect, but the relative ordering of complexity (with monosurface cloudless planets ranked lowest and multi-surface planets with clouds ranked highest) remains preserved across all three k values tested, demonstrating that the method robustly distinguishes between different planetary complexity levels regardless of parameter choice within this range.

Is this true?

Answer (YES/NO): NO